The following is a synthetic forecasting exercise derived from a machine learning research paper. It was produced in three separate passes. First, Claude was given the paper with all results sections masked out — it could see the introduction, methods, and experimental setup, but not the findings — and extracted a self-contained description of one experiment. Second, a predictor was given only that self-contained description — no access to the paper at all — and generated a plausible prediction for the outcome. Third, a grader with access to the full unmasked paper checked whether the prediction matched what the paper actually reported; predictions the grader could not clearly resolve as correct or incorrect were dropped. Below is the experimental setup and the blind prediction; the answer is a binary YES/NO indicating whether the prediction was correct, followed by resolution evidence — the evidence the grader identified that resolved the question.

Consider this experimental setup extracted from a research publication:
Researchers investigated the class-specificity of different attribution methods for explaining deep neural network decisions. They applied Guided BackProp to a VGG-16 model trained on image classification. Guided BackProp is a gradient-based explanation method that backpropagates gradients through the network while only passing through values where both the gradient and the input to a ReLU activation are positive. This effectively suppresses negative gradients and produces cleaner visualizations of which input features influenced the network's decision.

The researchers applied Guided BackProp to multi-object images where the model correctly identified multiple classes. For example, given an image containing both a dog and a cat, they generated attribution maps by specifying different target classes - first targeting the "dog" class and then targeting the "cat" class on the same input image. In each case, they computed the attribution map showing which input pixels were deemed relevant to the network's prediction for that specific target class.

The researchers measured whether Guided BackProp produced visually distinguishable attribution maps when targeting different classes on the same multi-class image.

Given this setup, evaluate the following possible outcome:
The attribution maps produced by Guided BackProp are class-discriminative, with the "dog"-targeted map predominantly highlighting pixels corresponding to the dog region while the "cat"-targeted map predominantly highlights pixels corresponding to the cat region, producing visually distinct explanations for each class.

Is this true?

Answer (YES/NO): NO